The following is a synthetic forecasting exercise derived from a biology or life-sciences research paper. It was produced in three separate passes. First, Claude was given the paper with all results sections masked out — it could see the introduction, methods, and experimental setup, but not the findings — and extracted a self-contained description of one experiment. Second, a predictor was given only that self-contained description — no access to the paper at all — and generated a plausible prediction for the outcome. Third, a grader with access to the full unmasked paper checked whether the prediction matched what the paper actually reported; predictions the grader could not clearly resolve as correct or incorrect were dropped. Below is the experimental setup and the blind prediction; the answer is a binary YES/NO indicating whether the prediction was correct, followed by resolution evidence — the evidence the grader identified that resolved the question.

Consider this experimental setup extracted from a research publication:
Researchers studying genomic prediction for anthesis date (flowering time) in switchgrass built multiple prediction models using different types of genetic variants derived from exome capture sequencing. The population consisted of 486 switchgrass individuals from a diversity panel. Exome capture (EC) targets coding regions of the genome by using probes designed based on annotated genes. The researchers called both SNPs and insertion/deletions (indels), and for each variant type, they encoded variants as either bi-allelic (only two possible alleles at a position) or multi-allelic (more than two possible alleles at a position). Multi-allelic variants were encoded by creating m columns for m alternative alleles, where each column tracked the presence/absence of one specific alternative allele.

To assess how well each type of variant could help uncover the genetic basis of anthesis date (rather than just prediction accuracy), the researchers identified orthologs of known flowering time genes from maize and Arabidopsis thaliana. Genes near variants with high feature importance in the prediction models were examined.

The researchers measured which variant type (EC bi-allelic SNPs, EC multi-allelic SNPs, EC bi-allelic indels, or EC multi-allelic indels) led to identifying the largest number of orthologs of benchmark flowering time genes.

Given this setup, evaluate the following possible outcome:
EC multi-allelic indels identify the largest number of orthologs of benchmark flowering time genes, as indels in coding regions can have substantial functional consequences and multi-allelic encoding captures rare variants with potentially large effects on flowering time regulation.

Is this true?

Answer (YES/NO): YES